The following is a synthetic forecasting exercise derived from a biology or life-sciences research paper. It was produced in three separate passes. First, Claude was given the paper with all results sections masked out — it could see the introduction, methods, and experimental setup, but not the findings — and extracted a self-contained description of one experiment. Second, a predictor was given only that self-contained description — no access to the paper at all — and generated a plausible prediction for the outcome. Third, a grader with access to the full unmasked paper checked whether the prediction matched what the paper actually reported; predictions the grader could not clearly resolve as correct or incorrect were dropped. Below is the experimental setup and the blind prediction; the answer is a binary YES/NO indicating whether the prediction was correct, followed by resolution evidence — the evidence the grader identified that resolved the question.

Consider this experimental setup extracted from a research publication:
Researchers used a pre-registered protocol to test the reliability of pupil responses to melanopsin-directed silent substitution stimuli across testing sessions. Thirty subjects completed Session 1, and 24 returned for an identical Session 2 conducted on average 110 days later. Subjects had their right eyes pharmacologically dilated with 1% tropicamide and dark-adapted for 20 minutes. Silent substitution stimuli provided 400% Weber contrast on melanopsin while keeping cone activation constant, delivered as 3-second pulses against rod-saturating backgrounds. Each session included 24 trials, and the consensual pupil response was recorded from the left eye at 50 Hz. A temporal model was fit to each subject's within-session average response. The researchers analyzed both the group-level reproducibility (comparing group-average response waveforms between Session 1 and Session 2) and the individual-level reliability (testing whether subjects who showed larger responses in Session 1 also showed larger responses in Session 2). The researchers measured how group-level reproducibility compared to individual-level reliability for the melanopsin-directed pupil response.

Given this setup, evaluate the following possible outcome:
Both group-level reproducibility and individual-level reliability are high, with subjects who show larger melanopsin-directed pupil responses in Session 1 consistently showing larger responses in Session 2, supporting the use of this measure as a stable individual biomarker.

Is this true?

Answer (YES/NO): NO